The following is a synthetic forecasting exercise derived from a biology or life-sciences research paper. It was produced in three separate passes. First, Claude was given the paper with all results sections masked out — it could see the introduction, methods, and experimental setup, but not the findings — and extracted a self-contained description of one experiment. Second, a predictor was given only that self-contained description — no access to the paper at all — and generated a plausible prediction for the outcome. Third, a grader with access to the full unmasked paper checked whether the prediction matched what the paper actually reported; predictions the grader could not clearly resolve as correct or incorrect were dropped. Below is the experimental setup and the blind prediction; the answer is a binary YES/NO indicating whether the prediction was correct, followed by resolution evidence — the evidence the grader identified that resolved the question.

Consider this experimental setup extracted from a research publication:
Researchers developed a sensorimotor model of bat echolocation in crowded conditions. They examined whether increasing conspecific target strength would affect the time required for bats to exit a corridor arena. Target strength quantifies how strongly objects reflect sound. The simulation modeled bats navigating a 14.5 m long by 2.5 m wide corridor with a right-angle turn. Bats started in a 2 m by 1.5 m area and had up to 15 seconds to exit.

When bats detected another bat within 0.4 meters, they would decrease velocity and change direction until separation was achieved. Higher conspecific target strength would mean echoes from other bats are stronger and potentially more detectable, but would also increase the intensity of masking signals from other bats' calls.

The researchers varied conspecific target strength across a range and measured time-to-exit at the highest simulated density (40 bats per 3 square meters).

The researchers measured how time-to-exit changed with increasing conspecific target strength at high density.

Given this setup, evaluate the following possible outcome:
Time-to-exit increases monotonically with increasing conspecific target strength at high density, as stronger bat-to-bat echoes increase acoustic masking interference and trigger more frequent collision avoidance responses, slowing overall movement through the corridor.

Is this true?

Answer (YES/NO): NO